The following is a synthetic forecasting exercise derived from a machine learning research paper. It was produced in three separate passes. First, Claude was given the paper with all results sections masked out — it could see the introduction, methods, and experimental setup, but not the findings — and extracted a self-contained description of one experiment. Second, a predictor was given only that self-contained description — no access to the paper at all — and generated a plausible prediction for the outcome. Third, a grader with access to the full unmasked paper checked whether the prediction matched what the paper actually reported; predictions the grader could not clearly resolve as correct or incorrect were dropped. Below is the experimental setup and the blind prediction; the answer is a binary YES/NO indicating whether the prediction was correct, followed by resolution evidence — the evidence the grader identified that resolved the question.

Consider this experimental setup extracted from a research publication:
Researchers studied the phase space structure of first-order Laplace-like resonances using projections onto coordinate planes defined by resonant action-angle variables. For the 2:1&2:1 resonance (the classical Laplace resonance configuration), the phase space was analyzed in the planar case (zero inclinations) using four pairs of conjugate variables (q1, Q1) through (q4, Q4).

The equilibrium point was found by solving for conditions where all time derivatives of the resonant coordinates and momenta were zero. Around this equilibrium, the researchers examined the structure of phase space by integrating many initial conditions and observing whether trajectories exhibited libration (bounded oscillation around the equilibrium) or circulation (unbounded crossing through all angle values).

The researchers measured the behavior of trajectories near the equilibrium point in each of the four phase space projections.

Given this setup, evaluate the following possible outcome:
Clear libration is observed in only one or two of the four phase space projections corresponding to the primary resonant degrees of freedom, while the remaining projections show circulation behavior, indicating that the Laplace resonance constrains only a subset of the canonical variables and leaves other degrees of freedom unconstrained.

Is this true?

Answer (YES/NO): NO